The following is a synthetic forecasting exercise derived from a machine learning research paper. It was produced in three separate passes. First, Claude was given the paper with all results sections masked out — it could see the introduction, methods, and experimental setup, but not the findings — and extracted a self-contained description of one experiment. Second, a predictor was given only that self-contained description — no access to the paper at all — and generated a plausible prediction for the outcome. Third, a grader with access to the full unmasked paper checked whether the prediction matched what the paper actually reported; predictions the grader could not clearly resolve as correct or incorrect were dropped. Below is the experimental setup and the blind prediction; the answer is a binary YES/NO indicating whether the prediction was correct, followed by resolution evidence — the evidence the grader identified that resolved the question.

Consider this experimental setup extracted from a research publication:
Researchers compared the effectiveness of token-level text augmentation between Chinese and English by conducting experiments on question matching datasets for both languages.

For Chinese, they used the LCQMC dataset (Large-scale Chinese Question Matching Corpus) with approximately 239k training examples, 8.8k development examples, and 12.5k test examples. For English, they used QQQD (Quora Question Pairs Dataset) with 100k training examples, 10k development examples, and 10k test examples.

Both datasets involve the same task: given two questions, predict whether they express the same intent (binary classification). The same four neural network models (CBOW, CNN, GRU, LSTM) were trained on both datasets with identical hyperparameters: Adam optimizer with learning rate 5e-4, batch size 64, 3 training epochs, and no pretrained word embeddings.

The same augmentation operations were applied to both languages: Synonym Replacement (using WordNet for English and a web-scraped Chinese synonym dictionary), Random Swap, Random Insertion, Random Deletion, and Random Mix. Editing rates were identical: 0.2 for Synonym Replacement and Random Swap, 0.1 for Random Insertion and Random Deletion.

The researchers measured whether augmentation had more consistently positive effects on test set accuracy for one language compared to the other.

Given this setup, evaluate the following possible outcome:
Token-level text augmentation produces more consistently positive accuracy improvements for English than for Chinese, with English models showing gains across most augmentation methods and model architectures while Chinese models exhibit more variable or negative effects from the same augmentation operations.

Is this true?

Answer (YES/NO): NO